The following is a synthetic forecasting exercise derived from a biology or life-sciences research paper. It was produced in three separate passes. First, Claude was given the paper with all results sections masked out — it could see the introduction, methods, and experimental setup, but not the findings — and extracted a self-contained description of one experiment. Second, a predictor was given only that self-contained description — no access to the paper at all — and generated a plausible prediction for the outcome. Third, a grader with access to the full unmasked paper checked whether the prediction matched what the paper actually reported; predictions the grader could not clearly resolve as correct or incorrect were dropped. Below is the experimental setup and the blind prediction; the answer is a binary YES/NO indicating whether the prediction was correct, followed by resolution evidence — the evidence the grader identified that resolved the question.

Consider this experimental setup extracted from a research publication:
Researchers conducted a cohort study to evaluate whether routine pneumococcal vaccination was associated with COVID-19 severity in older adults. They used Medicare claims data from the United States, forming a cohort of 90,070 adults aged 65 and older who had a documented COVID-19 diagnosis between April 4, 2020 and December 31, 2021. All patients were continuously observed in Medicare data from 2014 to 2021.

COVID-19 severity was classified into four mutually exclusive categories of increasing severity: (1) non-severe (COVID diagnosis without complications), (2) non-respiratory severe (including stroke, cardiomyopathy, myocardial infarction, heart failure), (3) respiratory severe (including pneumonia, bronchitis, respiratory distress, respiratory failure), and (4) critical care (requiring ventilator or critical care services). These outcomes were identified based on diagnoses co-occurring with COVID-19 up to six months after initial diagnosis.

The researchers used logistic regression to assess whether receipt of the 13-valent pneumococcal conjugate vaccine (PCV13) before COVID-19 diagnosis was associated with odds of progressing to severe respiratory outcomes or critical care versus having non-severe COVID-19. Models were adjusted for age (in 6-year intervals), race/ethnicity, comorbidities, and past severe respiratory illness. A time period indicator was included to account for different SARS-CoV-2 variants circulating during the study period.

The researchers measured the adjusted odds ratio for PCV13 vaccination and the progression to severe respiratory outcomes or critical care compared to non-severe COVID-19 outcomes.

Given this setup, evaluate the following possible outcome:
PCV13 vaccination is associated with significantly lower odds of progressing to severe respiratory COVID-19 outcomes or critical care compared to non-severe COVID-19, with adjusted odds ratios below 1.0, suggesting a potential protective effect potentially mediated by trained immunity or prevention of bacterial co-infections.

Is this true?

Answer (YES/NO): YES